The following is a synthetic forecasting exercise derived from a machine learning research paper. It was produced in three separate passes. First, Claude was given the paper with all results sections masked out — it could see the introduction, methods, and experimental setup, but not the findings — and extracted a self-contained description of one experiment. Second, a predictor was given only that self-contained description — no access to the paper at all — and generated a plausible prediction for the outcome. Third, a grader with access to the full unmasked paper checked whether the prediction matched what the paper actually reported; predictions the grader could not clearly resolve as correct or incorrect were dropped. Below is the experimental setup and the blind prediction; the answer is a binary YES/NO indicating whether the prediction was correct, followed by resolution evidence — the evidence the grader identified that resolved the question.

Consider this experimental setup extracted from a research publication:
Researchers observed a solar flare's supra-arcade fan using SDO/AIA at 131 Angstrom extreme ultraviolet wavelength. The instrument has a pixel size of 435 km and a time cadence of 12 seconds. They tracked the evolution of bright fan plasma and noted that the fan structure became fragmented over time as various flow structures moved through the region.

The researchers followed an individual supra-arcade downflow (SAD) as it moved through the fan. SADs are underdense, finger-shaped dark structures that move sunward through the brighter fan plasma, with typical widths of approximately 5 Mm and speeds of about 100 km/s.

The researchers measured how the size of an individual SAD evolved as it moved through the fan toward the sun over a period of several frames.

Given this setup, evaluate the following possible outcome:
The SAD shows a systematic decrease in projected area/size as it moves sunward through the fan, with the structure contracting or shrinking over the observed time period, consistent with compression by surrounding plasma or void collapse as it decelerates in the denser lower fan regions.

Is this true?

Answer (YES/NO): YES